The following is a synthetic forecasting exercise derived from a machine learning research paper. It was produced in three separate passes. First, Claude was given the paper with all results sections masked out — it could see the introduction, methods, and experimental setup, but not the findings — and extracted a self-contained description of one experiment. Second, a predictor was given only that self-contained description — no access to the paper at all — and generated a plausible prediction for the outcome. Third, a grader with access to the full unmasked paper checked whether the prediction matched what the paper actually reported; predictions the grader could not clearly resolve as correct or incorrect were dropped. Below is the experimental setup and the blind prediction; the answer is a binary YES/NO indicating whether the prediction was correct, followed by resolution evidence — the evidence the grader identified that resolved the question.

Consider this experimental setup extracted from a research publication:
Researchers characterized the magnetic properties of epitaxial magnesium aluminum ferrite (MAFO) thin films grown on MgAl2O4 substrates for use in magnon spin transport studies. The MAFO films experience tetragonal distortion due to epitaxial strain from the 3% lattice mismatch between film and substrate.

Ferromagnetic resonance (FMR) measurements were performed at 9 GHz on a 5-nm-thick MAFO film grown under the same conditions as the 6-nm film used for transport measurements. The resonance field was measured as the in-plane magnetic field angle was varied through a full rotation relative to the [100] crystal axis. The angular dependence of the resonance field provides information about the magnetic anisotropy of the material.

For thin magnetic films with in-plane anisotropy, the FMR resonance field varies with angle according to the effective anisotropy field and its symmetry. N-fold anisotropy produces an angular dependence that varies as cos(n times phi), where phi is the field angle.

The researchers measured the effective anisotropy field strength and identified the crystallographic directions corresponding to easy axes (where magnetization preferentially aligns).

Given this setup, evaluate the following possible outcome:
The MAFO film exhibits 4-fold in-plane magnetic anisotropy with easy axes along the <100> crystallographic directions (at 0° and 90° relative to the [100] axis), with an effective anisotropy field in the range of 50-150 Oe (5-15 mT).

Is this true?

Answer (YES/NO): NO